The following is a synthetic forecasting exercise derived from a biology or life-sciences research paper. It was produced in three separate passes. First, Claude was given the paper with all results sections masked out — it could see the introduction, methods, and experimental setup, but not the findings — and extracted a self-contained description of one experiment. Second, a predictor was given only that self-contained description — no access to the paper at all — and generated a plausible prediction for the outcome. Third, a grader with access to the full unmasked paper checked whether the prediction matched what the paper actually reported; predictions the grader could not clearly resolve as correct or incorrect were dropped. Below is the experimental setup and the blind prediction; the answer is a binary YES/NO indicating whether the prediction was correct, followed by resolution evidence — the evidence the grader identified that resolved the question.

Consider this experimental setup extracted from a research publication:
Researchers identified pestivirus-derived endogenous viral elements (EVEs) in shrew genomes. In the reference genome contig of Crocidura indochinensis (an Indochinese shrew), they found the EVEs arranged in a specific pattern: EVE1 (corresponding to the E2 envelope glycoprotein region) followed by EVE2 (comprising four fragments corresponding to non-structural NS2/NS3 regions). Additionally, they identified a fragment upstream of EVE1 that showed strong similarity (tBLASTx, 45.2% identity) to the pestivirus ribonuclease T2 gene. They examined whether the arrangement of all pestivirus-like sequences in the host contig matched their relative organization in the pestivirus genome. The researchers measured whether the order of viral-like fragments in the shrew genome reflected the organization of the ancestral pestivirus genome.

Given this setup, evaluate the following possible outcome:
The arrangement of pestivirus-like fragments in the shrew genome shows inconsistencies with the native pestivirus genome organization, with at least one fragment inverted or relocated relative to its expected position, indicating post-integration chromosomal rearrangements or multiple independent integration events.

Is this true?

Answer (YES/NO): NO